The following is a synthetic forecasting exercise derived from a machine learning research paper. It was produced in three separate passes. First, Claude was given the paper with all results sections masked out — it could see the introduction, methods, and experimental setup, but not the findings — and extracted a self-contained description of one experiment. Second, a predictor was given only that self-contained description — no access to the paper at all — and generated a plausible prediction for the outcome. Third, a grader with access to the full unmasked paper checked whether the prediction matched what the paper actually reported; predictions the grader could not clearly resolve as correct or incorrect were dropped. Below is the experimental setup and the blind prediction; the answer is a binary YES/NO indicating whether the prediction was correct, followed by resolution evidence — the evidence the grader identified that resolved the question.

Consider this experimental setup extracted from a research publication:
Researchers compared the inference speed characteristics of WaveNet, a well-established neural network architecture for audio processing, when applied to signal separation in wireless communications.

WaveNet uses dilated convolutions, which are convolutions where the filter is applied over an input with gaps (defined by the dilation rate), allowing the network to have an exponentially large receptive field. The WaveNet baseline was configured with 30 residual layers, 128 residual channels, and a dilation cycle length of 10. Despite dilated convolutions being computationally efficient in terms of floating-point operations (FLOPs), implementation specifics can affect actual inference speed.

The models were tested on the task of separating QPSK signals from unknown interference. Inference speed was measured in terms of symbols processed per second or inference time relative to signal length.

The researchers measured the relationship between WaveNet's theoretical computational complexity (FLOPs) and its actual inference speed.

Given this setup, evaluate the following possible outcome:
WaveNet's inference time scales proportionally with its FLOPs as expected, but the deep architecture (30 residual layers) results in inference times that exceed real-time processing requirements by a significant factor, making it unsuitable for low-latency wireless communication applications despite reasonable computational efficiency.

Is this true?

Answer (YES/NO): NO